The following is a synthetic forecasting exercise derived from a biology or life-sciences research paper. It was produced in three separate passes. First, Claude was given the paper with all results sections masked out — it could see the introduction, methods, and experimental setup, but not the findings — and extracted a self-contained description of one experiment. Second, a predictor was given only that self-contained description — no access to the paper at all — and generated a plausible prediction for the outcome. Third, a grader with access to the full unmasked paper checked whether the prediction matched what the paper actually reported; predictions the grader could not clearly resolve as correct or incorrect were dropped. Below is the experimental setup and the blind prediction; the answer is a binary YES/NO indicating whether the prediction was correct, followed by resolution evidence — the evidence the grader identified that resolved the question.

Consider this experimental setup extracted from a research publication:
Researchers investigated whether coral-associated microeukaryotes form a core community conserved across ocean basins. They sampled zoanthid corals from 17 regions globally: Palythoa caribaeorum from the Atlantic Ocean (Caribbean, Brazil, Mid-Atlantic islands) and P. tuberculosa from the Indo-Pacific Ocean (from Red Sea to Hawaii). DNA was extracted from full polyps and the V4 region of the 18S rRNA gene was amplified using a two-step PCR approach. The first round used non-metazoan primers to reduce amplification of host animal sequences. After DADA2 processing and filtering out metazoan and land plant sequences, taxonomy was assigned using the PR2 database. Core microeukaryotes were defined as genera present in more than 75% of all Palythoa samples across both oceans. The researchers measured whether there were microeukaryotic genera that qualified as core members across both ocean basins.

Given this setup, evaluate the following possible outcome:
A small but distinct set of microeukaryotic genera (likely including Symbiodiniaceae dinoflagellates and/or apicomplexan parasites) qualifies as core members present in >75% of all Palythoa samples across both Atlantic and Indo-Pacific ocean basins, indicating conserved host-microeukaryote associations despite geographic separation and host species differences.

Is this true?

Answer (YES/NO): NO